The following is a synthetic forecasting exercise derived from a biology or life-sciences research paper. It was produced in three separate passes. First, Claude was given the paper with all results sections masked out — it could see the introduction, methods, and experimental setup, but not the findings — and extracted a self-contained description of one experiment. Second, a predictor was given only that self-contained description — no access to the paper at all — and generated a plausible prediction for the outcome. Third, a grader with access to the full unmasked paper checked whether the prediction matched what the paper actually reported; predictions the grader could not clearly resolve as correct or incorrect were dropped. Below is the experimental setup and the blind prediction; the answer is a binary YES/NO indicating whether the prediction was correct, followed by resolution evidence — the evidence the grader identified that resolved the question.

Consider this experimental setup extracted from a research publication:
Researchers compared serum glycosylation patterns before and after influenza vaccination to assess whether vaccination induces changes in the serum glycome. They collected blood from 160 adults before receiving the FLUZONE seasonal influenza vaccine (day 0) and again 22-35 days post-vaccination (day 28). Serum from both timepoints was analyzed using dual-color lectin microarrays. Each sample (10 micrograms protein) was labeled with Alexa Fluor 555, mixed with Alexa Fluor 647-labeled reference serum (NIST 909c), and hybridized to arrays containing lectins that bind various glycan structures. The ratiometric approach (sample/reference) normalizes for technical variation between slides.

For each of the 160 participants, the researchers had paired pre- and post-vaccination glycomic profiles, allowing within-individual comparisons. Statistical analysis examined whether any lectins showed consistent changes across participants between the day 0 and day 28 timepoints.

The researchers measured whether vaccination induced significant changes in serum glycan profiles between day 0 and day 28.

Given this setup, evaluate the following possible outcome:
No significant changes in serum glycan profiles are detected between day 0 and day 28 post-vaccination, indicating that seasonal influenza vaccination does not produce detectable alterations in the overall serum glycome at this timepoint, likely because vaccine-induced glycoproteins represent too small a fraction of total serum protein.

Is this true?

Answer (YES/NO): NO